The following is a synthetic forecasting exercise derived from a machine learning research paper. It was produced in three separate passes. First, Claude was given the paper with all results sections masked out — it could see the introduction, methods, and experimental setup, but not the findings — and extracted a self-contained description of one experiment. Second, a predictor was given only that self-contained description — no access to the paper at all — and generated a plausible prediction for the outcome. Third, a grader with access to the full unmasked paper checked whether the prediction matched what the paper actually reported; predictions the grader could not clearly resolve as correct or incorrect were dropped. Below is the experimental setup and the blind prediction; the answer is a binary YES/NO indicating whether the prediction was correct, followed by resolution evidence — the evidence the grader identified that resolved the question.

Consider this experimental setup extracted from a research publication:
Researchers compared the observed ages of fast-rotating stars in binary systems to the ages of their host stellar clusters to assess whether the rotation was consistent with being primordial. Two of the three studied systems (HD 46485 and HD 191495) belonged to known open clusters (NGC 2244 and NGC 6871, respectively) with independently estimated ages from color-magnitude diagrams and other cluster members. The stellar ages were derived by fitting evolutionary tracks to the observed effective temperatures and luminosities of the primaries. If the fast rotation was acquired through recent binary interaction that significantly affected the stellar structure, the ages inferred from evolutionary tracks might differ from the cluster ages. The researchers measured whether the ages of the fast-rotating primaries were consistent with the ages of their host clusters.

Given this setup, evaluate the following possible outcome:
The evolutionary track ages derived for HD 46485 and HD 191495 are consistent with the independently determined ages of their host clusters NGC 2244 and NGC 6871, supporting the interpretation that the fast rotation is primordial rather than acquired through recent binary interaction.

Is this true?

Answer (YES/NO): YES